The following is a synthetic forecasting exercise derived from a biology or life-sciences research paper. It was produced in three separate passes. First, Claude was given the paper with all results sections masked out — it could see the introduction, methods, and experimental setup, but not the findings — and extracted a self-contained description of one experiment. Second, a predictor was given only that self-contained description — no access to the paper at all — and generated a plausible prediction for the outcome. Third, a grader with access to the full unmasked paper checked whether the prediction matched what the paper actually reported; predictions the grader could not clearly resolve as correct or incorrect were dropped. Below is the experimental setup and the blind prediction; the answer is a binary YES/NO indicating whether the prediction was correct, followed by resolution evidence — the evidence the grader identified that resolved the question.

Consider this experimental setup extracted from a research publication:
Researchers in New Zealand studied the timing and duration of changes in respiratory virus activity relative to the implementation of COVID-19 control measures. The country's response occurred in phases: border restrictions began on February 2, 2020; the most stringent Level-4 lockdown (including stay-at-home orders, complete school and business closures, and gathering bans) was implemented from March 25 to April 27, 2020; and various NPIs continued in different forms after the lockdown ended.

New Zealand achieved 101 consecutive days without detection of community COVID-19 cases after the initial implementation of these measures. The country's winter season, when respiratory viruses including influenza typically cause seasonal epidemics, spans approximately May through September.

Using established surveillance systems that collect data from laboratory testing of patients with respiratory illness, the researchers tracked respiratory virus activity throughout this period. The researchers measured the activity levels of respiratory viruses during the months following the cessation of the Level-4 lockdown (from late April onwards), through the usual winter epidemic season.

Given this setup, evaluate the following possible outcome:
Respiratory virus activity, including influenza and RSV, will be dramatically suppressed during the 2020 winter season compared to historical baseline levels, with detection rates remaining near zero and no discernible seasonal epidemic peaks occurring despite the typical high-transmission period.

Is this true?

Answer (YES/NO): YES